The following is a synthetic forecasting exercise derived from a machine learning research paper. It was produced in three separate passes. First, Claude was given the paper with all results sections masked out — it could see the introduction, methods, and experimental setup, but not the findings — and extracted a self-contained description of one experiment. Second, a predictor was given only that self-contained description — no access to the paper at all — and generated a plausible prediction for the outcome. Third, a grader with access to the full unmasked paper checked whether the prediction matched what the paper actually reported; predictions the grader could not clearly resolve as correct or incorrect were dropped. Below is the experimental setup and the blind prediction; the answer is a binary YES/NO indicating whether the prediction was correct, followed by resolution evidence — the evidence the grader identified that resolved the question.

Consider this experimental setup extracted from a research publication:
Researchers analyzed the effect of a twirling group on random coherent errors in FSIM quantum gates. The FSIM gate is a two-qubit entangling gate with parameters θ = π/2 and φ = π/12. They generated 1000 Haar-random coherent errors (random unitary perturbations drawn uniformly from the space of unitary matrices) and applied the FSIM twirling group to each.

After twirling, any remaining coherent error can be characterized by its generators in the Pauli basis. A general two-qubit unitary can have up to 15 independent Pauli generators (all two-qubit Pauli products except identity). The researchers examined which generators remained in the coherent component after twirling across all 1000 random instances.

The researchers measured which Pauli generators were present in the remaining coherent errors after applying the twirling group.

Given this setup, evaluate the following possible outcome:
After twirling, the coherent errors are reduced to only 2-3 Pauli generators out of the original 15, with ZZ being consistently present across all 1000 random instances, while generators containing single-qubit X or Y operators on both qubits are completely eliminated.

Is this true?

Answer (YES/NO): NO